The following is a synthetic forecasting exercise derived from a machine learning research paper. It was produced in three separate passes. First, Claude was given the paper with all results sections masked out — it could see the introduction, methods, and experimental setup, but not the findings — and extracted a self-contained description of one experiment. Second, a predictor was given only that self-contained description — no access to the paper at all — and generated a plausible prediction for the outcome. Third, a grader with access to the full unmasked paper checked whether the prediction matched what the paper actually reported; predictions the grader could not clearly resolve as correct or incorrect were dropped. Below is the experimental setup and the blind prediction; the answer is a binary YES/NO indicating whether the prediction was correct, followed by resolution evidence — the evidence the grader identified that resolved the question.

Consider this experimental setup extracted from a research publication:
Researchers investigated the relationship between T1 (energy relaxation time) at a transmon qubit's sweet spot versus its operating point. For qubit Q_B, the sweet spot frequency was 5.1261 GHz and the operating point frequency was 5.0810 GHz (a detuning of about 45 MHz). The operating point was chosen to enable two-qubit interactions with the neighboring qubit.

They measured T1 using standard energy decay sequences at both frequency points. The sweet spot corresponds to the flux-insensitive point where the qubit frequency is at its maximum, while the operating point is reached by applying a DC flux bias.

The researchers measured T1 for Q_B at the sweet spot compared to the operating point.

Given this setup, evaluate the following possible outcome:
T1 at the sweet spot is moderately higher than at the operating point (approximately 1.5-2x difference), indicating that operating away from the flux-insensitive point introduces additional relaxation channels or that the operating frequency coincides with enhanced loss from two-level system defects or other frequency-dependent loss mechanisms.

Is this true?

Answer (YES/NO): NO